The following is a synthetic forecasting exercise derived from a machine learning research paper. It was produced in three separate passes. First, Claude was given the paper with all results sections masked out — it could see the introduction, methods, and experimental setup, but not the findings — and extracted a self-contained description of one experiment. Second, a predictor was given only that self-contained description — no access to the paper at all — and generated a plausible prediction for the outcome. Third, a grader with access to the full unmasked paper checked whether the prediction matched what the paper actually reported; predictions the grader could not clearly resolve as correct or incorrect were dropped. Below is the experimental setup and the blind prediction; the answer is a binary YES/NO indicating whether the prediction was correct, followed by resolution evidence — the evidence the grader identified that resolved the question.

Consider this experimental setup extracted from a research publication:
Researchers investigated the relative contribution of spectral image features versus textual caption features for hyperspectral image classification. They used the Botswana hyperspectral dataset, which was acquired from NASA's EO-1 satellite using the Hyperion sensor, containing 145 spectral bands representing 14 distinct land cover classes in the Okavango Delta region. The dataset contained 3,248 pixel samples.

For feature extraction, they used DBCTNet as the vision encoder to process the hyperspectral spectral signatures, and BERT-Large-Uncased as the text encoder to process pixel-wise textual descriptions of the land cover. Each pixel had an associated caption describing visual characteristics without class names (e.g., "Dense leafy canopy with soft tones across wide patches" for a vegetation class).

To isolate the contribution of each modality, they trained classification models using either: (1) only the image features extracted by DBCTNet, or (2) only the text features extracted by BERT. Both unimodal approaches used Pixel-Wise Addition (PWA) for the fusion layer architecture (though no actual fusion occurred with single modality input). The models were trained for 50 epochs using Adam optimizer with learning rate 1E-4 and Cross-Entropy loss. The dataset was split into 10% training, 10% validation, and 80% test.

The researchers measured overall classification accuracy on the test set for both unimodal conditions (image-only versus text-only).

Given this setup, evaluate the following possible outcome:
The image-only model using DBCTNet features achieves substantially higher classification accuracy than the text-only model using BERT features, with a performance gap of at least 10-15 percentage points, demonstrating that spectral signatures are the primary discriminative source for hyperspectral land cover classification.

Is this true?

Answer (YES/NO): NO